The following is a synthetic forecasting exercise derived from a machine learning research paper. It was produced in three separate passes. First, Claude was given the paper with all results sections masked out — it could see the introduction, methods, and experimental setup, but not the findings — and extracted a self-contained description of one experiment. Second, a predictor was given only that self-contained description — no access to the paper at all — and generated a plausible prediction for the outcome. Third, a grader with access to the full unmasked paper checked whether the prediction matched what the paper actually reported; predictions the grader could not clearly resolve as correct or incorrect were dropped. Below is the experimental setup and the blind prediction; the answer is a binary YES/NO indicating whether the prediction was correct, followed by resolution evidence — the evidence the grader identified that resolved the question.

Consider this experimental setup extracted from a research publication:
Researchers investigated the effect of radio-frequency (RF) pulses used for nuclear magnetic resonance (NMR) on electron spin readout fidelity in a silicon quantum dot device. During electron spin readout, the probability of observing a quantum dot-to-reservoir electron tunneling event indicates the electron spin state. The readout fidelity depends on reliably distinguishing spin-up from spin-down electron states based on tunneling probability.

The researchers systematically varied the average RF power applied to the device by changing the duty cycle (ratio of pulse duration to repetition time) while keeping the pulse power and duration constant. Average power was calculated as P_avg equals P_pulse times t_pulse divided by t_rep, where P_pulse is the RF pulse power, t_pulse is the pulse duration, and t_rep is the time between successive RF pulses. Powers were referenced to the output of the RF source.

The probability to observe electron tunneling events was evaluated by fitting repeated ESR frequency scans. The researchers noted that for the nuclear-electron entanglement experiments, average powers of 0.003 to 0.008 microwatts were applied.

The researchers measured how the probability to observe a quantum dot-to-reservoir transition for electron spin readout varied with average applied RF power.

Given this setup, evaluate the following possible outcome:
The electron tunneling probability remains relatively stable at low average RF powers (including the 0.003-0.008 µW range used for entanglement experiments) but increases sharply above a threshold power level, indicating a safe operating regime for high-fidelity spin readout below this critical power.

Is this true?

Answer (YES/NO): NO